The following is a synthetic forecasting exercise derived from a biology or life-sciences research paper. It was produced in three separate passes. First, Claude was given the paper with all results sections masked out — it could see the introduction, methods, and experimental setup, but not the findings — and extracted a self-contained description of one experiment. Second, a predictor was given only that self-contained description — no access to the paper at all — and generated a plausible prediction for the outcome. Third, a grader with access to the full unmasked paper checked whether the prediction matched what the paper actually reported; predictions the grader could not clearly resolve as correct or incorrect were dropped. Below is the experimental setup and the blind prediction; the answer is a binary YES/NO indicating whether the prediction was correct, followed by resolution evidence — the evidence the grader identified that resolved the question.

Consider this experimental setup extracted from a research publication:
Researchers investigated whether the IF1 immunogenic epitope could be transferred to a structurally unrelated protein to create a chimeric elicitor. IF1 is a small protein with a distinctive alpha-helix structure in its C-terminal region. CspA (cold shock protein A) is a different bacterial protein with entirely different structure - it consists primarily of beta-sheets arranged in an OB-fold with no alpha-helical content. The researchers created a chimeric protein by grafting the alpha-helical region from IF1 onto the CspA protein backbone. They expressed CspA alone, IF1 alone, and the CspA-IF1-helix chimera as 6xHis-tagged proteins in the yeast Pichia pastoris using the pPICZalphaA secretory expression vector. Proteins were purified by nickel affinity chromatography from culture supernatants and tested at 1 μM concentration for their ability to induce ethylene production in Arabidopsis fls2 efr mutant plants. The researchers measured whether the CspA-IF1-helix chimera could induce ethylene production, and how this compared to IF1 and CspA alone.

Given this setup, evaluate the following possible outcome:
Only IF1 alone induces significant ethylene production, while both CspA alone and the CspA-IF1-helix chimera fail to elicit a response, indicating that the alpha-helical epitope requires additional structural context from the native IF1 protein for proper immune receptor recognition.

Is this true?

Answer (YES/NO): YES